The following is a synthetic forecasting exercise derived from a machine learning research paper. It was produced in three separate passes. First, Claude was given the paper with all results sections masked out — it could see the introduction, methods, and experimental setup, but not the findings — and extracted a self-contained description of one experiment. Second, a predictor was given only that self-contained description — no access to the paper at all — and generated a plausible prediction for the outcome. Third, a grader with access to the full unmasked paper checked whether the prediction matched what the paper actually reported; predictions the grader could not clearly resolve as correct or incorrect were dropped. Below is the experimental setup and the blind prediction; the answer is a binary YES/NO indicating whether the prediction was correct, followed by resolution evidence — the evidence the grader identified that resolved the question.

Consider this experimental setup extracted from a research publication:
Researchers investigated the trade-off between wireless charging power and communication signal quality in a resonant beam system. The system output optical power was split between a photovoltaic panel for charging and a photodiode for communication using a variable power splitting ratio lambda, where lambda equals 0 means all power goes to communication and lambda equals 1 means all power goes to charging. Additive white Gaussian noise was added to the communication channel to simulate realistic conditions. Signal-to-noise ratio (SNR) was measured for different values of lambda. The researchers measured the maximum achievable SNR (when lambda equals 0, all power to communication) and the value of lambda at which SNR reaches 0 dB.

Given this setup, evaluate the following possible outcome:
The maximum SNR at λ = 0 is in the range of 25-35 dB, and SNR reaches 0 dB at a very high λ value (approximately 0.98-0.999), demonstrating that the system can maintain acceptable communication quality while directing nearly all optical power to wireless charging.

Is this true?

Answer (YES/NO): NO